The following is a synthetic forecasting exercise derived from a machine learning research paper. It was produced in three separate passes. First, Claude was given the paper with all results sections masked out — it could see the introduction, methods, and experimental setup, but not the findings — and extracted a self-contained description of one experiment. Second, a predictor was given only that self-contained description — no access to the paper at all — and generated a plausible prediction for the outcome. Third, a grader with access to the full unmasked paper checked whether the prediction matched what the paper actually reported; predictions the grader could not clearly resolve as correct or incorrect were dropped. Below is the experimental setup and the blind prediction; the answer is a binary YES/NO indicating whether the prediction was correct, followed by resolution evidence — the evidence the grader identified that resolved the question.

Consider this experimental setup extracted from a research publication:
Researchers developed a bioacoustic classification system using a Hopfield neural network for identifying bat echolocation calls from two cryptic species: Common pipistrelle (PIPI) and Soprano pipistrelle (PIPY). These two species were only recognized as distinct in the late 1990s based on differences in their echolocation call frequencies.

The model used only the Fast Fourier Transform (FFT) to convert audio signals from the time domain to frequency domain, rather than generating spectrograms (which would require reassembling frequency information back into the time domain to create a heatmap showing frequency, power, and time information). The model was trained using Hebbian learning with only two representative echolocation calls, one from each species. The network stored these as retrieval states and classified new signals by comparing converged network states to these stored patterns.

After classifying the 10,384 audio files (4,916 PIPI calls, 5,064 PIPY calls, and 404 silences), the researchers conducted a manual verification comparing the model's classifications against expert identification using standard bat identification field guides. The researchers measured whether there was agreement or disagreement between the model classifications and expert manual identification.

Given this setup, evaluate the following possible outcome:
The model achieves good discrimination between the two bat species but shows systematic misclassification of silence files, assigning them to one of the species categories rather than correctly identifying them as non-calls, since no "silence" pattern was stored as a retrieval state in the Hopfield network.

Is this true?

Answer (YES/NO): NO